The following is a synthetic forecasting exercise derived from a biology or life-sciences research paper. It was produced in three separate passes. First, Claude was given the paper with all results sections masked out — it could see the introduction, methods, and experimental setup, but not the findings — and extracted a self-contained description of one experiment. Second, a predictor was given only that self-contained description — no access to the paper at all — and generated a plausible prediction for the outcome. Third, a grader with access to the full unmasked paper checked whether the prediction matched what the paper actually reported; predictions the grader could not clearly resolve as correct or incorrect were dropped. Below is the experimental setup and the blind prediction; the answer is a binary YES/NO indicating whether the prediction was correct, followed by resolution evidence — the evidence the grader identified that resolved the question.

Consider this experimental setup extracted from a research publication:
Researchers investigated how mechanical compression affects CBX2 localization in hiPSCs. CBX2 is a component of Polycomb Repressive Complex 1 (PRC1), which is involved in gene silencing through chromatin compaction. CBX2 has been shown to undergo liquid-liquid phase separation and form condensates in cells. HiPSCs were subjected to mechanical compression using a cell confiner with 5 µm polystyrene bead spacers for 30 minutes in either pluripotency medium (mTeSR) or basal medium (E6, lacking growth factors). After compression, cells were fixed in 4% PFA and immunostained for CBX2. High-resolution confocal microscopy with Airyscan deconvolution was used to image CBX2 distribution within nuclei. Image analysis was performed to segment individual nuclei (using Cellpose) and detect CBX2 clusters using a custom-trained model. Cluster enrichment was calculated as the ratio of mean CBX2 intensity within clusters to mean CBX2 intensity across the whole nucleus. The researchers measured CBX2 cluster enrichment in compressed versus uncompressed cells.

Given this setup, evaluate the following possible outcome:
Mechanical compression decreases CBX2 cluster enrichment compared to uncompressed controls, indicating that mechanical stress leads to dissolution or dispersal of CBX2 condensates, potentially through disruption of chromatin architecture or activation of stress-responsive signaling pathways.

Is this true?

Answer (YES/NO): NO